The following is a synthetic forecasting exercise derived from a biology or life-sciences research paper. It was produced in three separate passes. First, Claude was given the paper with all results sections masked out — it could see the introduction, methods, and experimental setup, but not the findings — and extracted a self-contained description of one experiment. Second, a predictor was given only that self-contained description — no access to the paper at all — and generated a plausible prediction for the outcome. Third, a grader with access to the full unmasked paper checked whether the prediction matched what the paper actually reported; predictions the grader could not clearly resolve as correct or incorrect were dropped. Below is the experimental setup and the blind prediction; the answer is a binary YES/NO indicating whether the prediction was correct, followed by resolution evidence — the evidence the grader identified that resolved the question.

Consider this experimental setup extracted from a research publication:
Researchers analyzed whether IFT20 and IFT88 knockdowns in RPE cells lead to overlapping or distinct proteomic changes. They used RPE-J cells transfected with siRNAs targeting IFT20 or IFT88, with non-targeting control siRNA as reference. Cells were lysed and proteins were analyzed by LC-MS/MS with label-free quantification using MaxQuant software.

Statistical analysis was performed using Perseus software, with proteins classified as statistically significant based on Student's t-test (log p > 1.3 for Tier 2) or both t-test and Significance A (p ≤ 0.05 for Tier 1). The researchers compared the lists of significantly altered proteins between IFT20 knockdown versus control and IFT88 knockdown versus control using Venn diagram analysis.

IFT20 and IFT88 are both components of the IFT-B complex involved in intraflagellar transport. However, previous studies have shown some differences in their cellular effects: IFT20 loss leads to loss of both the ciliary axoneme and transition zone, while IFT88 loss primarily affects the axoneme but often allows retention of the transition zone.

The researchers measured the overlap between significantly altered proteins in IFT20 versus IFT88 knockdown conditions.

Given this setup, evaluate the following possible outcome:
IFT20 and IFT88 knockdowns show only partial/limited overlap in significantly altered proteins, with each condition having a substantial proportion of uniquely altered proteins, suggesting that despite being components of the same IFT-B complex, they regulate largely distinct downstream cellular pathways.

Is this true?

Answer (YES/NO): YES